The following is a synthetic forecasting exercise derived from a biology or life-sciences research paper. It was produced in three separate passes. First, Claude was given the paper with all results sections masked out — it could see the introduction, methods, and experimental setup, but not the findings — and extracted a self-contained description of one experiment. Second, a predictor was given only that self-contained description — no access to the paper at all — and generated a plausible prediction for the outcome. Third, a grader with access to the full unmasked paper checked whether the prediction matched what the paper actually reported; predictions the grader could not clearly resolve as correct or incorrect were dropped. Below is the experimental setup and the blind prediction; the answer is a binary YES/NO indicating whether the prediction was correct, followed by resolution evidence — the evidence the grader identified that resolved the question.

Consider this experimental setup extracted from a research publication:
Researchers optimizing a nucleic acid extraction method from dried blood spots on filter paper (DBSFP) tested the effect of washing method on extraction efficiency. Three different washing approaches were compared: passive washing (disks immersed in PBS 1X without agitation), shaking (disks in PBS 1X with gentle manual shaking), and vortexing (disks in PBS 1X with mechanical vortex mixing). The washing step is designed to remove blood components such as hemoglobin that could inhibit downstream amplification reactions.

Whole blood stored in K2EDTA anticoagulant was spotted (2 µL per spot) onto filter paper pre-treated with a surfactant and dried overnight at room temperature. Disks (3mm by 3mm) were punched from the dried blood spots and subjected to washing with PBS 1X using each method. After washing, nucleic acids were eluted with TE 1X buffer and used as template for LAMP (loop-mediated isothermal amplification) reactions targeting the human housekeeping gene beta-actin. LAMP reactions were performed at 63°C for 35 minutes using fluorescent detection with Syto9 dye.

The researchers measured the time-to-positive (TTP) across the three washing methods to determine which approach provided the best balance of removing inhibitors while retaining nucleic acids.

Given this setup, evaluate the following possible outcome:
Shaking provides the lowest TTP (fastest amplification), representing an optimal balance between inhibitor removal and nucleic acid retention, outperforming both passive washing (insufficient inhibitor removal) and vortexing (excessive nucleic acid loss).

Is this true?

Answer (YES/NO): NO